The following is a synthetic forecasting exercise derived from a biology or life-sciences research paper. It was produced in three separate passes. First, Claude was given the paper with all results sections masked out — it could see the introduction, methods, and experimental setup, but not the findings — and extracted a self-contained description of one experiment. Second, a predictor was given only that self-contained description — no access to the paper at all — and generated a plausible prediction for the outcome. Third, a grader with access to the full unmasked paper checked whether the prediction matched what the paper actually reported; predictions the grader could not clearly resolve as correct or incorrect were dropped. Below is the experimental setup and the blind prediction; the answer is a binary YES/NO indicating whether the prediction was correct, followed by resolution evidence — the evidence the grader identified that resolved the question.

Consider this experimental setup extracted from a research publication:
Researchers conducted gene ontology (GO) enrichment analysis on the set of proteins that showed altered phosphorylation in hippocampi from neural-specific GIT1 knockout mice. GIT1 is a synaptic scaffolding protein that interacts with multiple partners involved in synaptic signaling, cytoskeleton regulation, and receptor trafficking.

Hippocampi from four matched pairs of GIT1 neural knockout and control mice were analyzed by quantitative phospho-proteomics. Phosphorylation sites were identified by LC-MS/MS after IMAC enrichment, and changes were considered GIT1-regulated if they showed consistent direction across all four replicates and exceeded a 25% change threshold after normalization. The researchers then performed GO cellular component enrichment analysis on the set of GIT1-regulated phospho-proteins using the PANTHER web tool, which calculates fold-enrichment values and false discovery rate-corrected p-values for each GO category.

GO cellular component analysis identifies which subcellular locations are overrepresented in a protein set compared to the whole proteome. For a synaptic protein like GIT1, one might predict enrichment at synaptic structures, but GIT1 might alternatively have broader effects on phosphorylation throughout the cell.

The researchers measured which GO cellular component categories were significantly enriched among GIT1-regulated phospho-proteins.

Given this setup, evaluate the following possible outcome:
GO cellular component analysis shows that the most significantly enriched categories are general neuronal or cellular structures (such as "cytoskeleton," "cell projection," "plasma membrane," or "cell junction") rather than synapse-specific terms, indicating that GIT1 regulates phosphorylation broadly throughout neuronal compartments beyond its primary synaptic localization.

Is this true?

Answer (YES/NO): NO